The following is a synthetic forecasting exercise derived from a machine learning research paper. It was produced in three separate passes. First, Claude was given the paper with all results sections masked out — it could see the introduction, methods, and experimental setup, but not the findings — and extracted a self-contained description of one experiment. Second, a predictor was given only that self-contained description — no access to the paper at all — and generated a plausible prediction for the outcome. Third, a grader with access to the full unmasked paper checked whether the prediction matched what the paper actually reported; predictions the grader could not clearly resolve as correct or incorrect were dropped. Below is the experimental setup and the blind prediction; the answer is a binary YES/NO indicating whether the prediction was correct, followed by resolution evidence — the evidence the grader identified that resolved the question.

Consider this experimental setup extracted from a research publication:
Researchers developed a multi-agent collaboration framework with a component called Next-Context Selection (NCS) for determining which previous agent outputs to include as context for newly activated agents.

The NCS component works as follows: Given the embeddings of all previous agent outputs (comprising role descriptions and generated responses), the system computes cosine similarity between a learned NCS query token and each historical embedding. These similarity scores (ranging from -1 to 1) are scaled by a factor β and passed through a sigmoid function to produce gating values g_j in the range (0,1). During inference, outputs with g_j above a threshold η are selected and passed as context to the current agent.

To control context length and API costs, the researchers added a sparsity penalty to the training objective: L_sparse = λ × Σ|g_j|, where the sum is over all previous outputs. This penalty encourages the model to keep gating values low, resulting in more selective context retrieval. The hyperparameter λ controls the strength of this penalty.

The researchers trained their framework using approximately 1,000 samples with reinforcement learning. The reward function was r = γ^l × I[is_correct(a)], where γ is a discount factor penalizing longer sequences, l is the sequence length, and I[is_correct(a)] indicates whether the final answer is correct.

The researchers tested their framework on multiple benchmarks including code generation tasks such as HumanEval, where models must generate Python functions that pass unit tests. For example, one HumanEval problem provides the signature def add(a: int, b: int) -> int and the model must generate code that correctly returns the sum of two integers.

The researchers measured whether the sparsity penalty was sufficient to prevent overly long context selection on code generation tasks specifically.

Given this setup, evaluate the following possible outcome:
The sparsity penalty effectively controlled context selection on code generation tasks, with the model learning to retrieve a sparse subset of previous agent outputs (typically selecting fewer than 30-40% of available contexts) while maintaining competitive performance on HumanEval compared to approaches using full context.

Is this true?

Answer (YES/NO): NO